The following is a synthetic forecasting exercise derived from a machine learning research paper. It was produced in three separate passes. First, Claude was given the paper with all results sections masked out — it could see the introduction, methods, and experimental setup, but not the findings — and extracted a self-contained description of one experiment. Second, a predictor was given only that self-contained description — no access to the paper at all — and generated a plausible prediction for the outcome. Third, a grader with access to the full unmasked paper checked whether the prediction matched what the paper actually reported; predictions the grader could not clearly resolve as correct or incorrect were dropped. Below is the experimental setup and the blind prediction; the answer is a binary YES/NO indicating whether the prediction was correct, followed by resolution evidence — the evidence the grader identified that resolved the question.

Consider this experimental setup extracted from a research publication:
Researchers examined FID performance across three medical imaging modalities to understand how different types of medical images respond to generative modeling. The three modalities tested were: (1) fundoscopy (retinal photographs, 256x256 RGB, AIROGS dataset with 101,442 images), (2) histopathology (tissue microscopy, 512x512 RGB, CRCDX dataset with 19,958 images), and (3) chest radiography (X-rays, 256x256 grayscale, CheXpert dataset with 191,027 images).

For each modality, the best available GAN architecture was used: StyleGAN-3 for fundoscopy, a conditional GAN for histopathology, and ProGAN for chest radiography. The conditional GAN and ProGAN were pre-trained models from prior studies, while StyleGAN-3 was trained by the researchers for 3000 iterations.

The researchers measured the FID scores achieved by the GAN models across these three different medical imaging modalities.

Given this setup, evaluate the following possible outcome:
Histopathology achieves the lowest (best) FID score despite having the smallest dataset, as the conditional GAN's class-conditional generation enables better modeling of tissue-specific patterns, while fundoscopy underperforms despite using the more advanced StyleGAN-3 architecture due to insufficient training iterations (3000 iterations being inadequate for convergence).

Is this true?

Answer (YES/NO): NO